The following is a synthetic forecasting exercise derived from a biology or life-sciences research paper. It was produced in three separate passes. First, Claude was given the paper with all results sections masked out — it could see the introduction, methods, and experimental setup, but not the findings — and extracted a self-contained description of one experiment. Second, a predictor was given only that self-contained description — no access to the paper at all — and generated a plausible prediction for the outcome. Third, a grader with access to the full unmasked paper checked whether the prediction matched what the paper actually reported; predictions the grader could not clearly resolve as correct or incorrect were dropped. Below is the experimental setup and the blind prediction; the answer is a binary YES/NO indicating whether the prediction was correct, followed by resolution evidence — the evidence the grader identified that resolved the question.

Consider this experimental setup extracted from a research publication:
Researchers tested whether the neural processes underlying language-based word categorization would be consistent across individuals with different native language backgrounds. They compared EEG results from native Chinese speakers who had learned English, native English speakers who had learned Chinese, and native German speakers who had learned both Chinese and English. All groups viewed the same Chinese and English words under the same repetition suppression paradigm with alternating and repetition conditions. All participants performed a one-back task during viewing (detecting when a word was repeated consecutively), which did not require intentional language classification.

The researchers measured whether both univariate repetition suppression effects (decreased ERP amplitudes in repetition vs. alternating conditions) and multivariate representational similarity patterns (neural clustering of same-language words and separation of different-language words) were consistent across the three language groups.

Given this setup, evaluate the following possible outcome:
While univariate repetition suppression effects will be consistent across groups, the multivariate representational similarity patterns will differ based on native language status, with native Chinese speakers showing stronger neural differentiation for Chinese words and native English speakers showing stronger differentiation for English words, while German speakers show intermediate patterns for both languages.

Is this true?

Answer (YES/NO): NO